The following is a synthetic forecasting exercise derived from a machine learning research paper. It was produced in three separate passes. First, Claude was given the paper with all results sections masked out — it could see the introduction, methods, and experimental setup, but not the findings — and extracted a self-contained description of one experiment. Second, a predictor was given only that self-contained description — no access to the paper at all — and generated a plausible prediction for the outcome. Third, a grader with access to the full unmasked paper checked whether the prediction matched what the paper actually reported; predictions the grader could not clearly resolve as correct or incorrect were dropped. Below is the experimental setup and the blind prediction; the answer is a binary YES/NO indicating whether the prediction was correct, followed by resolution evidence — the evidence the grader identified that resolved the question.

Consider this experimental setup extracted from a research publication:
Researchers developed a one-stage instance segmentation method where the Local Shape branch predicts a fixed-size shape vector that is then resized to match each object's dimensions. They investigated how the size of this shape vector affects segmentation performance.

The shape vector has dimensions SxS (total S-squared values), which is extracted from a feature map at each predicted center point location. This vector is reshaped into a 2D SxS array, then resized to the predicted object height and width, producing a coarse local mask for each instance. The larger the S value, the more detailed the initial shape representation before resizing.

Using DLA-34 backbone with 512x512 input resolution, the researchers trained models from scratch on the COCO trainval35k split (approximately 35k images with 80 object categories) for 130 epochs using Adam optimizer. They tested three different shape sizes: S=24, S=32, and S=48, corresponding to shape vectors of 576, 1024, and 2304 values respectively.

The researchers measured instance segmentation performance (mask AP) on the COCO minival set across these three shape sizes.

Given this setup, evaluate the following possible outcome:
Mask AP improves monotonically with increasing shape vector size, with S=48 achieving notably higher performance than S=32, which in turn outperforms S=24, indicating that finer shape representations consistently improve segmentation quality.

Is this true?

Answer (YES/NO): NO